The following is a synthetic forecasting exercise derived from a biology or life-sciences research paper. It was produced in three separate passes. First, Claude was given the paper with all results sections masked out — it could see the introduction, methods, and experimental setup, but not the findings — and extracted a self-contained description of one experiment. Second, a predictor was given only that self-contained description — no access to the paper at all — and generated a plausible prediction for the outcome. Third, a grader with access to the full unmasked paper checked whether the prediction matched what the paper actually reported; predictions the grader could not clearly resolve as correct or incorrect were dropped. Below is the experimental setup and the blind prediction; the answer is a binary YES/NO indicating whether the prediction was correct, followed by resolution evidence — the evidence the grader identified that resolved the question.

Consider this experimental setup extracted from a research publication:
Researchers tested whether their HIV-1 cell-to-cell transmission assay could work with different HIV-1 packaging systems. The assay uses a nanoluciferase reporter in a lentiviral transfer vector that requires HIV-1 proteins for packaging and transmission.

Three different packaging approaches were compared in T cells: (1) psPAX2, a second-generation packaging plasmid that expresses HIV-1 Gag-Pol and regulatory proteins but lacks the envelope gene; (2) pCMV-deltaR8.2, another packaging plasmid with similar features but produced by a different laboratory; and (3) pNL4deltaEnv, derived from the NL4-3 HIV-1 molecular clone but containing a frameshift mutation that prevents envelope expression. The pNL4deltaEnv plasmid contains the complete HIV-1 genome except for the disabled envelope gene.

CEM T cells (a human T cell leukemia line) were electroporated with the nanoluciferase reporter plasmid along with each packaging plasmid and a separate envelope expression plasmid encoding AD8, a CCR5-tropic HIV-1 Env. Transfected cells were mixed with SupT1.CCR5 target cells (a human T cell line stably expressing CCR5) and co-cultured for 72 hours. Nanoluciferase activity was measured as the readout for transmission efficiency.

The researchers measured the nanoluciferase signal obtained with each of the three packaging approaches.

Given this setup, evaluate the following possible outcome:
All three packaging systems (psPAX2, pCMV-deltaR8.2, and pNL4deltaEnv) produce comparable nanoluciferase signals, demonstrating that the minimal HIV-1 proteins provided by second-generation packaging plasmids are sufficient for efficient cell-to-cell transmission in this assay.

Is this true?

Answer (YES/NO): NO